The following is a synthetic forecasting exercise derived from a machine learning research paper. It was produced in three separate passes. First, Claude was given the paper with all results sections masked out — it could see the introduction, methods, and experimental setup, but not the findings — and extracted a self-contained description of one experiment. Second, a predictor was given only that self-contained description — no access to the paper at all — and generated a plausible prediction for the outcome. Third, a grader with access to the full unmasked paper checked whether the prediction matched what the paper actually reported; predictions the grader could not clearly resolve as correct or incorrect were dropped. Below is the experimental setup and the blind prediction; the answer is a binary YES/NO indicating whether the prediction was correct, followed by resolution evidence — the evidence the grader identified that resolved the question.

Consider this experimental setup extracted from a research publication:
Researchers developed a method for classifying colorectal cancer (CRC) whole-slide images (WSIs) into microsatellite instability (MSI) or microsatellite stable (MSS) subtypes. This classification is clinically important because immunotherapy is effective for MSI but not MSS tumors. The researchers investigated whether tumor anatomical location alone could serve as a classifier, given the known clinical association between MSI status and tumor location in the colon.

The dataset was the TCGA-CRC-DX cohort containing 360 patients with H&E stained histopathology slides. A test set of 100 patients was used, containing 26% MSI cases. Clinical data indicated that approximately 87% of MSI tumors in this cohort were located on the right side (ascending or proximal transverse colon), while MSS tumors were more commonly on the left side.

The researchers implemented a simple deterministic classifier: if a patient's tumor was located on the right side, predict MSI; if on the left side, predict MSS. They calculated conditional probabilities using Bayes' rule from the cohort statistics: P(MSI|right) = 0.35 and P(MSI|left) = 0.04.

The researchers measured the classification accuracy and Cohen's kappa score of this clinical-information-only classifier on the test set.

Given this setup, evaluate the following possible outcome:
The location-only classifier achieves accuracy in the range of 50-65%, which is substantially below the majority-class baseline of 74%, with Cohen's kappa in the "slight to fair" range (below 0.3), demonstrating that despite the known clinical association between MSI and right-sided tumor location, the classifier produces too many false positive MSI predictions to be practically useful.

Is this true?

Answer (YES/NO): NO